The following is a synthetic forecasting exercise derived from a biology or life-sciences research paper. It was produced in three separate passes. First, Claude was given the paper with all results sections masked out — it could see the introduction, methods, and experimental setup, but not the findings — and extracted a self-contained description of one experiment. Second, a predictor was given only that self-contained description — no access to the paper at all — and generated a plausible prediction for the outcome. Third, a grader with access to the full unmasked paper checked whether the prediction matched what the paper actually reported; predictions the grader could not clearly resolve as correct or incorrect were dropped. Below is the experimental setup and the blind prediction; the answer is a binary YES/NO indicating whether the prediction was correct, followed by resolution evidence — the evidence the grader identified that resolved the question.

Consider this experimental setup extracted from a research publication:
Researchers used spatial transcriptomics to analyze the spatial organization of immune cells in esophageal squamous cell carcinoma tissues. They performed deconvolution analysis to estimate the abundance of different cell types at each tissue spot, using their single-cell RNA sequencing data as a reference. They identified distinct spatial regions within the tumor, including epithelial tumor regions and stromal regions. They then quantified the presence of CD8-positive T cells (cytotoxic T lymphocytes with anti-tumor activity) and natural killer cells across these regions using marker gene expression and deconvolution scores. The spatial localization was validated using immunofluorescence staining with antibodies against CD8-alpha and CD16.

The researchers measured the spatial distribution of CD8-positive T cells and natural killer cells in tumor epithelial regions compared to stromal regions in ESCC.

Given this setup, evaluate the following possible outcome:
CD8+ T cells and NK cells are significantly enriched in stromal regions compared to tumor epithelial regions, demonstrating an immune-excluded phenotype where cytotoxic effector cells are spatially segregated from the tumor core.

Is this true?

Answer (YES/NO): YES